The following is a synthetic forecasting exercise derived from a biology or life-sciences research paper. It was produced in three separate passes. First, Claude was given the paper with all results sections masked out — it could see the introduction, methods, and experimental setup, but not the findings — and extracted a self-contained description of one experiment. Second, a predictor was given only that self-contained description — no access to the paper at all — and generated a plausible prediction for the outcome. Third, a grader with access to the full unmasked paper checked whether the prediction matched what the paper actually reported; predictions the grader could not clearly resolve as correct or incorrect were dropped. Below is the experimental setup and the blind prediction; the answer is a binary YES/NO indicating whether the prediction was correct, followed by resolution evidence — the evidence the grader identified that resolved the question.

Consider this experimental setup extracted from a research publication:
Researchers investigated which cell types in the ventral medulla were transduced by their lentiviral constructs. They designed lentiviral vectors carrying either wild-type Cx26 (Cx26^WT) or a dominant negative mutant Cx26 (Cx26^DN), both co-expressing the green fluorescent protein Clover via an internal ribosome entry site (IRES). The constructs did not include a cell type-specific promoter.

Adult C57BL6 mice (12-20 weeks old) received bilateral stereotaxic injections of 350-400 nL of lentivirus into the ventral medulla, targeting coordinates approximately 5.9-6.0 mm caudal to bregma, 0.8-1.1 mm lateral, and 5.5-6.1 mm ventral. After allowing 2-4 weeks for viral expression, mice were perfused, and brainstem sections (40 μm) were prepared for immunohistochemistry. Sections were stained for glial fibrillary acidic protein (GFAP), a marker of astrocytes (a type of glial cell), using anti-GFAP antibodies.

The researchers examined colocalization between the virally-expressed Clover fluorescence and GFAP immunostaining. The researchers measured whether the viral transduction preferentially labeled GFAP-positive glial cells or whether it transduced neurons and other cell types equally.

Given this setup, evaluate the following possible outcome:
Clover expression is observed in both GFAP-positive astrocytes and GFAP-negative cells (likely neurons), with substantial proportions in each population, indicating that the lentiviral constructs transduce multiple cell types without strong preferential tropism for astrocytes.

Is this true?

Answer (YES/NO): NO